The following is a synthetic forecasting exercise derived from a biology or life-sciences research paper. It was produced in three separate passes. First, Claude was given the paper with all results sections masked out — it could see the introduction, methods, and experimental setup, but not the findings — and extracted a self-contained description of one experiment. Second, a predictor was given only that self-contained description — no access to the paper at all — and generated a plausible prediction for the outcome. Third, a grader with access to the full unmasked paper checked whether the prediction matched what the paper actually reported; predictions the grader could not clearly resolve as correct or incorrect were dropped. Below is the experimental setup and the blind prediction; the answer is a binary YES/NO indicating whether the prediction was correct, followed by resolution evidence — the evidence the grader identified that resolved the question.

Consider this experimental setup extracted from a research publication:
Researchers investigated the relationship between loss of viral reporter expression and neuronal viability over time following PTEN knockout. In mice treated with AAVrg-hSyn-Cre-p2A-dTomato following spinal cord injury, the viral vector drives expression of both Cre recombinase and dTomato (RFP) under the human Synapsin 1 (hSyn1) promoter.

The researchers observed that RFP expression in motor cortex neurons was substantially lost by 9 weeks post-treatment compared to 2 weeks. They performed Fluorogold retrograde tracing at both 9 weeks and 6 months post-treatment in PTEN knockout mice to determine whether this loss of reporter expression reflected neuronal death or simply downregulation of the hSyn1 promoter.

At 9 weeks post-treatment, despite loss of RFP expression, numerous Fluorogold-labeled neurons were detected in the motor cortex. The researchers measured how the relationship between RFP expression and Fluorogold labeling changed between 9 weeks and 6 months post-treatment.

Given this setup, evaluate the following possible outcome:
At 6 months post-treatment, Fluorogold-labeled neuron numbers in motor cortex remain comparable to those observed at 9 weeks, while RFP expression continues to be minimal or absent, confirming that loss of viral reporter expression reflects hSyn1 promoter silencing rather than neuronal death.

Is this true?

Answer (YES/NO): NO